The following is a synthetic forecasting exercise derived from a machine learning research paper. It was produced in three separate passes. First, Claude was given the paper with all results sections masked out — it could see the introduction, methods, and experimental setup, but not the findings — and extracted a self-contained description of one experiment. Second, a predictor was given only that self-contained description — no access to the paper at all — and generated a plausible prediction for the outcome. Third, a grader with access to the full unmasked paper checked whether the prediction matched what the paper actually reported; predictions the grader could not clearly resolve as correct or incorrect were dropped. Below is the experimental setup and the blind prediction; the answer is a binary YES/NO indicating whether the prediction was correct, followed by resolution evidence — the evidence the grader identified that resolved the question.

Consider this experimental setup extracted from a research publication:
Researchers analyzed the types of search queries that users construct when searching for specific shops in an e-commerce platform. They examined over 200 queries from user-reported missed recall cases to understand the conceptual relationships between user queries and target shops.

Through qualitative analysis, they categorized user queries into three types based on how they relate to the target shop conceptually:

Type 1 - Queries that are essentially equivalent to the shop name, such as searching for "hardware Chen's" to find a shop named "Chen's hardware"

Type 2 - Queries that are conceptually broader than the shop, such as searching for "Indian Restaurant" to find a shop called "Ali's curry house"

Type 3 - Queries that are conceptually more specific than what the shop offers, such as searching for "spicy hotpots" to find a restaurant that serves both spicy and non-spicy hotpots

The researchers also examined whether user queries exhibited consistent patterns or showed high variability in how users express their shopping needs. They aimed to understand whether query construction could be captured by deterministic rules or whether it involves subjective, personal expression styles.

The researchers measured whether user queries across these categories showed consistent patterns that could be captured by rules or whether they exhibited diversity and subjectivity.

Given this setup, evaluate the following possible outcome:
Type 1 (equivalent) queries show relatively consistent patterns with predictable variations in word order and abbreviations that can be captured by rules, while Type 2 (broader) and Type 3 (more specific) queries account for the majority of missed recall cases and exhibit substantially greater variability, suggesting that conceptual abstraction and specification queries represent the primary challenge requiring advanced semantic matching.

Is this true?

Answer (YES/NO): NO